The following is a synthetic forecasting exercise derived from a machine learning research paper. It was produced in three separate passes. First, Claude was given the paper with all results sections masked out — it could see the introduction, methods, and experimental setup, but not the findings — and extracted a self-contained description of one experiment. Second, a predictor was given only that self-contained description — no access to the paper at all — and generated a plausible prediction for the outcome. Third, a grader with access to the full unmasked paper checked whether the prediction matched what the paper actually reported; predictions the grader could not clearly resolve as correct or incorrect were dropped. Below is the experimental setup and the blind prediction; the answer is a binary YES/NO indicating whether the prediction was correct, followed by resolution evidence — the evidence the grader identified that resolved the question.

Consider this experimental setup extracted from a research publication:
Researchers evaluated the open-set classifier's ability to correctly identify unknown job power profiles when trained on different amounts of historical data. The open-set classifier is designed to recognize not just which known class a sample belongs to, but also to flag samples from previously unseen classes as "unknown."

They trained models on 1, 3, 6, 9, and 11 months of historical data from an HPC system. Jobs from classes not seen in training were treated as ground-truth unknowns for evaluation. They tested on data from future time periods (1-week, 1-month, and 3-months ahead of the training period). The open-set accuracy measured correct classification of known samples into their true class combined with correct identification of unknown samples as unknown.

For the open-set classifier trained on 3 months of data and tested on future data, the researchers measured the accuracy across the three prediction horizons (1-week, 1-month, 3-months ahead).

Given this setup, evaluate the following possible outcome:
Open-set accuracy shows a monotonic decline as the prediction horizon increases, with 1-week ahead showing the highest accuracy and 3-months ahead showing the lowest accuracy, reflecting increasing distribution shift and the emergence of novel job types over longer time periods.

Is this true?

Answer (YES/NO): YES